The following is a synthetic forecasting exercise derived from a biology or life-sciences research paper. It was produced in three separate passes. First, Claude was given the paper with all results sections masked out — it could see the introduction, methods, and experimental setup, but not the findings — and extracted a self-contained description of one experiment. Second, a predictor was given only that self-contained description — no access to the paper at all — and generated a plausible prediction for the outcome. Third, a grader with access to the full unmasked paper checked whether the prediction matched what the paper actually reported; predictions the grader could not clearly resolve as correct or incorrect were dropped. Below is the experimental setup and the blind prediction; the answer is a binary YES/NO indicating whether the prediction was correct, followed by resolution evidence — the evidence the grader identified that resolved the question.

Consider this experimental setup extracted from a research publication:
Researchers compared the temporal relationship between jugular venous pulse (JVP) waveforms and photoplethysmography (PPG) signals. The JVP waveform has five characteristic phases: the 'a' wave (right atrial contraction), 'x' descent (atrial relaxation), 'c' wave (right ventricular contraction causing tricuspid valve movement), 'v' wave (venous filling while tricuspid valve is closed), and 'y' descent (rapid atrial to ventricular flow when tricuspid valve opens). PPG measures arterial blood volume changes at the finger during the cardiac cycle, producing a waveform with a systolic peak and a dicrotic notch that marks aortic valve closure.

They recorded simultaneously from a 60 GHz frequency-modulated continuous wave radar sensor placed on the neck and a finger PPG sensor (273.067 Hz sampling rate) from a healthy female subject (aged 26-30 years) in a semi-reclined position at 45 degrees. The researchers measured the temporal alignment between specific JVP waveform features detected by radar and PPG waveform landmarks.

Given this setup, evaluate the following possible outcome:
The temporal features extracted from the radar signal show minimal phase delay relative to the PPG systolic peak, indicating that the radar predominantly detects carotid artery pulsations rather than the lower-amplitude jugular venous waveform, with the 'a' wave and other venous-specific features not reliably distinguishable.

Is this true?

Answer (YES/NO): NO